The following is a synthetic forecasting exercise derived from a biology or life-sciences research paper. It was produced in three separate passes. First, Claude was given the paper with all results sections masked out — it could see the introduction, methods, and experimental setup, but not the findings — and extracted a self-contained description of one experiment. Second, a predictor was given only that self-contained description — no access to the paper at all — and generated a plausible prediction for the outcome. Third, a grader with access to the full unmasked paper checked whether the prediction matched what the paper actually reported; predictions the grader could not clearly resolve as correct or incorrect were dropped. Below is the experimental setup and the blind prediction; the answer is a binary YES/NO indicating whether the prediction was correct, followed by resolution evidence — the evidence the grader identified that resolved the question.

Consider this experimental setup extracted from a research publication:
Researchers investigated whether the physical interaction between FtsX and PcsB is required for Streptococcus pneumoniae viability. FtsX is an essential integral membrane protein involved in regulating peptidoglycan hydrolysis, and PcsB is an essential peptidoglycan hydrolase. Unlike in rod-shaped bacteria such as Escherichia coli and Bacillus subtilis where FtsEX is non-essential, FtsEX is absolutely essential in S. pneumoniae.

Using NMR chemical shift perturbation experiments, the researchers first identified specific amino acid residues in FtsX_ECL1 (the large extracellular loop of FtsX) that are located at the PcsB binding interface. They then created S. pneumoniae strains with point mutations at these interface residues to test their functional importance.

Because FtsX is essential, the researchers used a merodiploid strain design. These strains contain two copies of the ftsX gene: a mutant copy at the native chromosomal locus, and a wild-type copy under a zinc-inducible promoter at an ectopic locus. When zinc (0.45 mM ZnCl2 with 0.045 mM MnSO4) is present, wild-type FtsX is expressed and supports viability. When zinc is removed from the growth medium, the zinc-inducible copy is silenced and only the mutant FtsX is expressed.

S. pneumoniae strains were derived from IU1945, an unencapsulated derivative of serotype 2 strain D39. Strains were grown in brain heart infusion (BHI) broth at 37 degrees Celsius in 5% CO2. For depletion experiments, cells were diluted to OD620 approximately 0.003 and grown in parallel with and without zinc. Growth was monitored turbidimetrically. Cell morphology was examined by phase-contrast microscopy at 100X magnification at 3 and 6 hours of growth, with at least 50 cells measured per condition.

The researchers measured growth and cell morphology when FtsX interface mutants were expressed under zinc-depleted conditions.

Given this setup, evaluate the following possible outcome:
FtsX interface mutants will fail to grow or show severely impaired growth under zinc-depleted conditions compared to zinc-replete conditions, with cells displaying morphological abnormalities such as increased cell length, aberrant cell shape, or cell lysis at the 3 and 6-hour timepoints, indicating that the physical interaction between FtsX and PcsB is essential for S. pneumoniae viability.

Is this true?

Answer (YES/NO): YES